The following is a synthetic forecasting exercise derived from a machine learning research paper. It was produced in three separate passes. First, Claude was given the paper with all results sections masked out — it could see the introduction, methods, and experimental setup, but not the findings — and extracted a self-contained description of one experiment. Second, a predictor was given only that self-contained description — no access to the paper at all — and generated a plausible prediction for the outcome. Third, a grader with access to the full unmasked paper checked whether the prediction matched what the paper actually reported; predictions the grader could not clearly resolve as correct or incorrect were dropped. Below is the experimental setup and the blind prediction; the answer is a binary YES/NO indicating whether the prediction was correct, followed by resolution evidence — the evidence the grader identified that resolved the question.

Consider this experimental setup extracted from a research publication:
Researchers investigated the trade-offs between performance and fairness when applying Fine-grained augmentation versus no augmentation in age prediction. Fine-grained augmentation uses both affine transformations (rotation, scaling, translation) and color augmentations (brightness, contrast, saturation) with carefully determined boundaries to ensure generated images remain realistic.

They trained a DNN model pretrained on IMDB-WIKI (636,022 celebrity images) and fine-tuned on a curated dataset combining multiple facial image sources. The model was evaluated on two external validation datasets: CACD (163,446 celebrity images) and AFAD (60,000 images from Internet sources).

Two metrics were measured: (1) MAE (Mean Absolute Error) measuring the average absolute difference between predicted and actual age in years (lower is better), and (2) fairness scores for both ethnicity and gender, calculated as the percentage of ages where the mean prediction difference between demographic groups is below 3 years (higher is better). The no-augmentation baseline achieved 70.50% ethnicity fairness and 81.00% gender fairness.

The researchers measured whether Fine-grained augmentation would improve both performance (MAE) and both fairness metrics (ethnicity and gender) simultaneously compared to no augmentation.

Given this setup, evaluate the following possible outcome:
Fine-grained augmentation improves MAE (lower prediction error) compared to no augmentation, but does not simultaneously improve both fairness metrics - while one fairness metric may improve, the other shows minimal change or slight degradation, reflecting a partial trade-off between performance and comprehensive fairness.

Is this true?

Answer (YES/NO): YES